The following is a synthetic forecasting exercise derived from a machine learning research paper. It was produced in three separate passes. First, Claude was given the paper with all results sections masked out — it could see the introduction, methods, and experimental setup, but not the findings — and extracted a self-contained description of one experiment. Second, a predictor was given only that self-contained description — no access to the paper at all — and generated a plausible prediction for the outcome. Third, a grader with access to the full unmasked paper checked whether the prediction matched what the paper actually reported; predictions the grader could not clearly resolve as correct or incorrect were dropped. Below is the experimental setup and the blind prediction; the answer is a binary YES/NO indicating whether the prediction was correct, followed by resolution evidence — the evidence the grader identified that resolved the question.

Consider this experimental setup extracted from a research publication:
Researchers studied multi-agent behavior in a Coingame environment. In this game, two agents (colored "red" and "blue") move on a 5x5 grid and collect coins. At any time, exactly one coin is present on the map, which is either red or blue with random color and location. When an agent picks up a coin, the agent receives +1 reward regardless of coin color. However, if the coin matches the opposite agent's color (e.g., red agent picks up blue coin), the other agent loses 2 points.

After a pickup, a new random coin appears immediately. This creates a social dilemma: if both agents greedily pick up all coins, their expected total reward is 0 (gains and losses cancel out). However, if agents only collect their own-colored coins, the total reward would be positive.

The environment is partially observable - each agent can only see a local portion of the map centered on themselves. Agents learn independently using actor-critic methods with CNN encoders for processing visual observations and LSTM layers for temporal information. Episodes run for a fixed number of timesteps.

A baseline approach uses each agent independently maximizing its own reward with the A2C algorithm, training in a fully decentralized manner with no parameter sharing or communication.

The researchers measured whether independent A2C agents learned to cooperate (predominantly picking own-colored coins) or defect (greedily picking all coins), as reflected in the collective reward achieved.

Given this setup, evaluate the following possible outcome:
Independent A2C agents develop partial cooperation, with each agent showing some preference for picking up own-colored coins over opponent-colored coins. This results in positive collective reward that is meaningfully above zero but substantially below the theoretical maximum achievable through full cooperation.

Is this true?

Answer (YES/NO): NO